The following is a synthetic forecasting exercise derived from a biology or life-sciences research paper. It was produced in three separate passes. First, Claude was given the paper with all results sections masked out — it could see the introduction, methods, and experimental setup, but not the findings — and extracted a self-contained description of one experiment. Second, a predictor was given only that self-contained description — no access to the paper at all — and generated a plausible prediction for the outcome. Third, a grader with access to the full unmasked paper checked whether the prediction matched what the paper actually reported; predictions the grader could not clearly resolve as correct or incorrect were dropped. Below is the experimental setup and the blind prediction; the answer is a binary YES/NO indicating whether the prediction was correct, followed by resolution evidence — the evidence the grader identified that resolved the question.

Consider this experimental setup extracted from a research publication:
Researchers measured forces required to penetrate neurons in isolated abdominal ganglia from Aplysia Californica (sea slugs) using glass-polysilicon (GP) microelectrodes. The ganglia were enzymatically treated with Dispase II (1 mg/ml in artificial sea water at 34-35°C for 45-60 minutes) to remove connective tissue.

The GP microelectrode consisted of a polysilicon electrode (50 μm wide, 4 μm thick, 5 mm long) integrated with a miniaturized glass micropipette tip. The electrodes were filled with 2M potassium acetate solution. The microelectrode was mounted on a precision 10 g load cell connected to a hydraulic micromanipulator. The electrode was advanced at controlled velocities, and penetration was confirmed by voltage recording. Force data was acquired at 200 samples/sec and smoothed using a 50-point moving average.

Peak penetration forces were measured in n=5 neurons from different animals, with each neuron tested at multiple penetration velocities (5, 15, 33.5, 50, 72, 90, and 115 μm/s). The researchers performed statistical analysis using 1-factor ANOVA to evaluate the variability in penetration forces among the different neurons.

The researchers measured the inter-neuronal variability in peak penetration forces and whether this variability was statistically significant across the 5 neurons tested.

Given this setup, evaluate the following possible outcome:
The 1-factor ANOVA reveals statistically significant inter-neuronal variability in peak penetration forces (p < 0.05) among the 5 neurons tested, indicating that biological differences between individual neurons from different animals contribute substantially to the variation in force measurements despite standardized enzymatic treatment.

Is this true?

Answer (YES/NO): YES